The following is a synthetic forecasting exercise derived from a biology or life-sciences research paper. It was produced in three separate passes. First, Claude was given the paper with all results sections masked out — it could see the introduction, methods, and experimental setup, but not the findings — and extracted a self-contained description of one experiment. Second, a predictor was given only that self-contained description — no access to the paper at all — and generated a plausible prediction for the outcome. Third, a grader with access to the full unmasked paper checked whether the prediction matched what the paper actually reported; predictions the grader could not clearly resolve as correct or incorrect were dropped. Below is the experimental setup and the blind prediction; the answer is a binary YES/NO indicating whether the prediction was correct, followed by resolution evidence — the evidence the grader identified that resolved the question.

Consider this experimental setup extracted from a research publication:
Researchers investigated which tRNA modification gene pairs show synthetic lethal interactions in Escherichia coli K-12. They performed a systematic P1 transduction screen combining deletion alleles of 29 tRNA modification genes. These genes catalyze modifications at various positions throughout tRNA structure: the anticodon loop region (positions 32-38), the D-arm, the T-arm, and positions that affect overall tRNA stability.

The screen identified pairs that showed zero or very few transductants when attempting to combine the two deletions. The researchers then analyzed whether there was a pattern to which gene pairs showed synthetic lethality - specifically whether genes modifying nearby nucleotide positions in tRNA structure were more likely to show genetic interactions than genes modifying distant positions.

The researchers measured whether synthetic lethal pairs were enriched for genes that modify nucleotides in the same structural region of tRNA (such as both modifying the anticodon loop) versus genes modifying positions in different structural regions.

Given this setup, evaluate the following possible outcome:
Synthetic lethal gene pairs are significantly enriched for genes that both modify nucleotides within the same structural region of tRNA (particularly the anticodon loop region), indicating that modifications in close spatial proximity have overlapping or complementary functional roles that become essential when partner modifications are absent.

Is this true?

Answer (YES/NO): YES